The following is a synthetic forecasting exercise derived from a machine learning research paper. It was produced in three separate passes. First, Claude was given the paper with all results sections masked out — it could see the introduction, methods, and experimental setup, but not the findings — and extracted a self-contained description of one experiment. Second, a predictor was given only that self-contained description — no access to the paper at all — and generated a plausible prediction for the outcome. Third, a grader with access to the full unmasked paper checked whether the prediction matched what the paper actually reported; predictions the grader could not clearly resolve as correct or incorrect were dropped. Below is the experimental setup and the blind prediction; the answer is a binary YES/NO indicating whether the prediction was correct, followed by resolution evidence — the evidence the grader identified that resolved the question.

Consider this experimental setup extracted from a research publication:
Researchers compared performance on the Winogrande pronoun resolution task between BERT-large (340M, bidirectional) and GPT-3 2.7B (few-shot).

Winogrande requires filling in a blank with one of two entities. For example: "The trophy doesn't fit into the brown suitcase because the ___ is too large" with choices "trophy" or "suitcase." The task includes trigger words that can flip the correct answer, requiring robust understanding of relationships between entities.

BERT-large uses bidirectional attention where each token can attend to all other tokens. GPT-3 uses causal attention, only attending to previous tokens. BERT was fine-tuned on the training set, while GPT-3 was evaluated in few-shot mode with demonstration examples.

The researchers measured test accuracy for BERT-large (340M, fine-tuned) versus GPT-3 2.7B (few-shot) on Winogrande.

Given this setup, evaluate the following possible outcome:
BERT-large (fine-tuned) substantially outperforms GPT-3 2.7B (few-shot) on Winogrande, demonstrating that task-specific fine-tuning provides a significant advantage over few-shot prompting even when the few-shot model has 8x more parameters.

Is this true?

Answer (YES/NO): NO